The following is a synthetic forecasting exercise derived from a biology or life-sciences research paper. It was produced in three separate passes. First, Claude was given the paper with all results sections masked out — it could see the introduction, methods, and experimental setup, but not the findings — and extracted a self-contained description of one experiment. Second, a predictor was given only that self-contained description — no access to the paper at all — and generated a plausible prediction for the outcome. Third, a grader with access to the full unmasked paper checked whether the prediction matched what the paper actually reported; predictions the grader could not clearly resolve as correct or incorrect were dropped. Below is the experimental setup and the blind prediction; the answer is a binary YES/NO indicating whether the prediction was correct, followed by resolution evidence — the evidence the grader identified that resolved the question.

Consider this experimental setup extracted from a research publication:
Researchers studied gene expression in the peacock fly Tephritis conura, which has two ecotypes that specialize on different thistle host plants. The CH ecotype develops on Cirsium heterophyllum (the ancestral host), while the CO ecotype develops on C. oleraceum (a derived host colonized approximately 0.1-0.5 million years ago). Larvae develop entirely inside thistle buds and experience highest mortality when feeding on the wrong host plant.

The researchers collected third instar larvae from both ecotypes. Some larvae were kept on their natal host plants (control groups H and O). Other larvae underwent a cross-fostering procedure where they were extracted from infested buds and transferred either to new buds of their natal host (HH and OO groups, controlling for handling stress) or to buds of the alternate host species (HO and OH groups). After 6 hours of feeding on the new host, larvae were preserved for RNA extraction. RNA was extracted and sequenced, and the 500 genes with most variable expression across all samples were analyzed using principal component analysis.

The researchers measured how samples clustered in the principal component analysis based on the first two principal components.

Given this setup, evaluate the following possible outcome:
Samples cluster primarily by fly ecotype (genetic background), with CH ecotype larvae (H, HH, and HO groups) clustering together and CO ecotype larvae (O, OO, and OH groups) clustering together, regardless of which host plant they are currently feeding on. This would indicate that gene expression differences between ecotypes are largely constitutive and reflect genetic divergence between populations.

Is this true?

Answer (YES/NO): YES